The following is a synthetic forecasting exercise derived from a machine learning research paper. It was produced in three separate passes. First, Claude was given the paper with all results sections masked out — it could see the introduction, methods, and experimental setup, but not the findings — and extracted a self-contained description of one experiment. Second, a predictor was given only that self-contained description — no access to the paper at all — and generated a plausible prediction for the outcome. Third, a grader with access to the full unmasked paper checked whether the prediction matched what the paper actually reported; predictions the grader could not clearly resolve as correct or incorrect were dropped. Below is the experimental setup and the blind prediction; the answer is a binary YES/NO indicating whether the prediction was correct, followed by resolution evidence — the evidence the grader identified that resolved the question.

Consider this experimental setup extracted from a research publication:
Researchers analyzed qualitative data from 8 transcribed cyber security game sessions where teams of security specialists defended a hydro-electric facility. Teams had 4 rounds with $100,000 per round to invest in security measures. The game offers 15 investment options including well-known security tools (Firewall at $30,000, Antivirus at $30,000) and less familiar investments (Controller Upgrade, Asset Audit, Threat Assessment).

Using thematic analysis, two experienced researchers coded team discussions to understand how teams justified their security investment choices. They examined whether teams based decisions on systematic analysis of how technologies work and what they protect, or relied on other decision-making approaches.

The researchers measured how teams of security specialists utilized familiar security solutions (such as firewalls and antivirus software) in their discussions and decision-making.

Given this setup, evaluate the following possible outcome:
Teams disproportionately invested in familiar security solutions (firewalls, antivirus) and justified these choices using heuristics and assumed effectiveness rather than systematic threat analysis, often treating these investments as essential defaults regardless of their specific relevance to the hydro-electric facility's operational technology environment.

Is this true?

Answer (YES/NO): YES